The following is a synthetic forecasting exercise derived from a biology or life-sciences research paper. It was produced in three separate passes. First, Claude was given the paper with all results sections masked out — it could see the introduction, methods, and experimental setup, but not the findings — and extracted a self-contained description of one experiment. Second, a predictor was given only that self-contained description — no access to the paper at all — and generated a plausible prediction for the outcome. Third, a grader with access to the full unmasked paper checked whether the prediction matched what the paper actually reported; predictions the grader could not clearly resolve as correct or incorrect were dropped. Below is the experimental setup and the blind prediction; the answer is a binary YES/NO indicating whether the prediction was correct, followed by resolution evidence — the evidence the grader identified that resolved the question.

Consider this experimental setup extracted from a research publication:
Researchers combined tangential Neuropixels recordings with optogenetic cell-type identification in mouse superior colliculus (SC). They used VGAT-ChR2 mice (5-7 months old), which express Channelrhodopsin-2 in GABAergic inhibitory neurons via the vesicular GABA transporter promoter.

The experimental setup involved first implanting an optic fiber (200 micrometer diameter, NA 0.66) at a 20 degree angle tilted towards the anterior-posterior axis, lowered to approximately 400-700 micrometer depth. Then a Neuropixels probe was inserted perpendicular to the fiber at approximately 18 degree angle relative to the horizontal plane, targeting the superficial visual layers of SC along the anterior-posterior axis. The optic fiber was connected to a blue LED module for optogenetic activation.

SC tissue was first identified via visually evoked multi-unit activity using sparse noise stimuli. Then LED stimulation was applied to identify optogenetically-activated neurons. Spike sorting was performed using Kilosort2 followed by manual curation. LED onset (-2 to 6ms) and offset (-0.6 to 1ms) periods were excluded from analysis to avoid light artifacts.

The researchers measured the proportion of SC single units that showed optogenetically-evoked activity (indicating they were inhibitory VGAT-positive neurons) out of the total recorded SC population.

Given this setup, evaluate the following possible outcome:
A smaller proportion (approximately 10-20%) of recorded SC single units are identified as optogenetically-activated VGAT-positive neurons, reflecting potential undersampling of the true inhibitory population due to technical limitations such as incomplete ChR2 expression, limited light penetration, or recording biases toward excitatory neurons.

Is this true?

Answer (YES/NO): NO